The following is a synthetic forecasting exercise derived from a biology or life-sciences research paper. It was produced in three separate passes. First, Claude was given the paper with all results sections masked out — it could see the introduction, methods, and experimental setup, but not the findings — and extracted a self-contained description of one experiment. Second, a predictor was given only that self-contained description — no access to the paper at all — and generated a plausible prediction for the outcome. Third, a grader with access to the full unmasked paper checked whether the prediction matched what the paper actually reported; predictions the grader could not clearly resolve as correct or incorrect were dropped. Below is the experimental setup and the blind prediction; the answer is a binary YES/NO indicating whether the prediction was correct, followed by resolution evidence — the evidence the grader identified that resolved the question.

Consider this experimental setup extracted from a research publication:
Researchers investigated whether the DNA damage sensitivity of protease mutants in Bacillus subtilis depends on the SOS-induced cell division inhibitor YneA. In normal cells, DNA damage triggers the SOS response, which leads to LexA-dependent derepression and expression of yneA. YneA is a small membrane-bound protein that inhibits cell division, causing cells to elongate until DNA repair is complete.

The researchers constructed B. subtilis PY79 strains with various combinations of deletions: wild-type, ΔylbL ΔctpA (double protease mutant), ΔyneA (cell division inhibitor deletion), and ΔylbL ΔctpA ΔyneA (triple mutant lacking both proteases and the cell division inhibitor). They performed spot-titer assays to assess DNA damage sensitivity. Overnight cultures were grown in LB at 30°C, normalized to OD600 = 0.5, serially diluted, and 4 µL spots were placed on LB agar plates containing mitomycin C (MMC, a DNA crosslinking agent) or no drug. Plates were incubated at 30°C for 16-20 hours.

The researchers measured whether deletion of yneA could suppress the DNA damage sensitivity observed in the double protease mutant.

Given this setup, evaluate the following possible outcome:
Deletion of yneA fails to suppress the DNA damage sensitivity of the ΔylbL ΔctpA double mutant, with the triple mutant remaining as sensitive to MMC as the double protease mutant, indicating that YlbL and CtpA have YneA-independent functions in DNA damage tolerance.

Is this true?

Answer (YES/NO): NO